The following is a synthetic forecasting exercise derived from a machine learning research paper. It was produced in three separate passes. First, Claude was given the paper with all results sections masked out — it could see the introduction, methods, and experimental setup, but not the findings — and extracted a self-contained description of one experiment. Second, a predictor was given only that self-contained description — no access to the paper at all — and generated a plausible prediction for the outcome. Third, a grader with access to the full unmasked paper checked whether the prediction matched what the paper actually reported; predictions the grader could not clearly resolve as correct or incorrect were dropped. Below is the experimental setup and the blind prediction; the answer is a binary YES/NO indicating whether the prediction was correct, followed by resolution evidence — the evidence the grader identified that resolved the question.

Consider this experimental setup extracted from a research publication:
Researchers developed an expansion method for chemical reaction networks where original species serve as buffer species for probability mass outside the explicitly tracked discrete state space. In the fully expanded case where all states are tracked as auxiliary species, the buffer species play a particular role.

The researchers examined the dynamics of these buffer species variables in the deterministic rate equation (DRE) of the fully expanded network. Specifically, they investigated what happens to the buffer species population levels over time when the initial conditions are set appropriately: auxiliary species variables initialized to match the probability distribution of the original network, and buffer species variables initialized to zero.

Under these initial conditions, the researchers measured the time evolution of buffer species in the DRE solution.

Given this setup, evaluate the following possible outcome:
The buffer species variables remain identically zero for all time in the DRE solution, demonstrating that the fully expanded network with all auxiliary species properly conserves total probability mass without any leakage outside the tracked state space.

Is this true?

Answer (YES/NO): YES